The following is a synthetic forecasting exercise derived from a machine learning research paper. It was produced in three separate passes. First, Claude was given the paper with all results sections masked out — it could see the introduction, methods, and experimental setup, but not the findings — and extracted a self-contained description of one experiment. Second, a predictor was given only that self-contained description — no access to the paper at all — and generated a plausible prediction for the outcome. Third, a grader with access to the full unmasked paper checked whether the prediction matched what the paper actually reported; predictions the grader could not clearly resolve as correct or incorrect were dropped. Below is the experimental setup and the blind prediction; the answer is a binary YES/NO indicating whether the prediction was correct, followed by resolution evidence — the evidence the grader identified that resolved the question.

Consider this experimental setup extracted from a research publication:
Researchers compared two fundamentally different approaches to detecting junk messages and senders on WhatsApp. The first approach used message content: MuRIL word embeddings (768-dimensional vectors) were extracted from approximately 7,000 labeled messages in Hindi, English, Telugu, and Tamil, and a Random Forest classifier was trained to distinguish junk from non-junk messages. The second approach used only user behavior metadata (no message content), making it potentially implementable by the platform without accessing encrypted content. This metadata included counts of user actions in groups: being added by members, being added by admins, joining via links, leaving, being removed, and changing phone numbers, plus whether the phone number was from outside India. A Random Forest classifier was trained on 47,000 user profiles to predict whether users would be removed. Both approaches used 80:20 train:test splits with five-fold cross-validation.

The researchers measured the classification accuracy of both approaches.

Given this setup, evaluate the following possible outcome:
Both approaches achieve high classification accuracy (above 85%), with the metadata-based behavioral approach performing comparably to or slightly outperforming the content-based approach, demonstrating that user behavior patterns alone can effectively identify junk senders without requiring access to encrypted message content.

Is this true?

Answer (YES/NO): YES